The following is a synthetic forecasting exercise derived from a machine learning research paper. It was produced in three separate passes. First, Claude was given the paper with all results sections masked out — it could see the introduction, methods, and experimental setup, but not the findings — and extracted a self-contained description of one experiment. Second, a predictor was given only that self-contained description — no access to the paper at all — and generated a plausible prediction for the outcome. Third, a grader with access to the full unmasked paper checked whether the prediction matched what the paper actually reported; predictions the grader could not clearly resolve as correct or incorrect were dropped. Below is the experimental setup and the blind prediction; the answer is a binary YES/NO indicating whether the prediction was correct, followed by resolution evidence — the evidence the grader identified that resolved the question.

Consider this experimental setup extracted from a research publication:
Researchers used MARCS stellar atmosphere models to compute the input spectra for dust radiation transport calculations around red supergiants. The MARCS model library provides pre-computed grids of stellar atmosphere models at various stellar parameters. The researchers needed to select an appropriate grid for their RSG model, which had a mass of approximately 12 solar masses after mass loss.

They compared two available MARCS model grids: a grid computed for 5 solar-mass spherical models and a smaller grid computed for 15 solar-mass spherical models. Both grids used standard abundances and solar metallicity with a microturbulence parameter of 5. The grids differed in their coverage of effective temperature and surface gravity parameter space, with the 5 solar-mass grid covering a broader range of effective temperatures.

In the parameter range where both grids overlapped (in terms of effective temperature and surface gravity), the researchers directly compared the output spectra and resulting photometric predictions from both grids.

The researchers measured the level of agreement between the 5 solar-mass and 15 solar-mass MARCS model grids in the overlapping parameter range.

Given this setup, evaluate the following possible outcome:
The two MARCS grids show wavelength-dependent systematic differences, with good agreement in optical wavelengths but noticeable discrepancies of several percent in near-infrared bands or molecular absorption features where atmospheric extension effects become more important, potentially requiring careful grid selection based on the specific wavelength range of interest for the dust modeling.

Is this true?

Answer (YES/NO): NO